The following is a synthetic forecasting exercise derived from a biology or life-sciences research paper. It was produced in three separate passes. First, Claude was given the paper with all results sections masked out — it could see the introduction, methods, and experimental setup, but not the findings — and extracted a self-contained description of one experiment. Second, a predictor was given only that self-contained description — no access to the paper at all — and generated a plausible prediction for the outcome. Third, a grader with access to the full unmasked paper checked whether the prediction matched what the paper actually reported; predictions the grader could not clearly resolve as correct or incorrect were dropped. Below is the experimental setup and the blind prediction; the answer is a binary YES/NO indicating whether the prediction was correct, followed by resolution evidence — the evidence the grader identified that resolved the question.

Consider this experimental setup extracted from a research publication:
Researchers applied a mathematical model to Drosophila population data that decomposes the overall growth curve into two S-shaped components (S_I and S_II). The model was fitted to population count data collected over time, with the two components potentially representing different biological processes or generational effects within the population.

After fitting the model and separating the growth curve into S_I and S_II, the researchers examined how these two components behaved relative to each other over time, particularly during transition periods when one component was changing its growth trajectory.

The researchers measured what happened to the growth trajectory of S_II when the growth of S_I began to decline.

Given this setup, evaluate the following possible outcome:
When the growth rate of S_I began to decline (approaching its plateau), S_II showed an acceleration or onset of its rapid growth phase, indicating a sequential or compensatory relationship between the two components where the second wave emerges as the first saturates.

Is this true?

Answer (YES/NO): YES